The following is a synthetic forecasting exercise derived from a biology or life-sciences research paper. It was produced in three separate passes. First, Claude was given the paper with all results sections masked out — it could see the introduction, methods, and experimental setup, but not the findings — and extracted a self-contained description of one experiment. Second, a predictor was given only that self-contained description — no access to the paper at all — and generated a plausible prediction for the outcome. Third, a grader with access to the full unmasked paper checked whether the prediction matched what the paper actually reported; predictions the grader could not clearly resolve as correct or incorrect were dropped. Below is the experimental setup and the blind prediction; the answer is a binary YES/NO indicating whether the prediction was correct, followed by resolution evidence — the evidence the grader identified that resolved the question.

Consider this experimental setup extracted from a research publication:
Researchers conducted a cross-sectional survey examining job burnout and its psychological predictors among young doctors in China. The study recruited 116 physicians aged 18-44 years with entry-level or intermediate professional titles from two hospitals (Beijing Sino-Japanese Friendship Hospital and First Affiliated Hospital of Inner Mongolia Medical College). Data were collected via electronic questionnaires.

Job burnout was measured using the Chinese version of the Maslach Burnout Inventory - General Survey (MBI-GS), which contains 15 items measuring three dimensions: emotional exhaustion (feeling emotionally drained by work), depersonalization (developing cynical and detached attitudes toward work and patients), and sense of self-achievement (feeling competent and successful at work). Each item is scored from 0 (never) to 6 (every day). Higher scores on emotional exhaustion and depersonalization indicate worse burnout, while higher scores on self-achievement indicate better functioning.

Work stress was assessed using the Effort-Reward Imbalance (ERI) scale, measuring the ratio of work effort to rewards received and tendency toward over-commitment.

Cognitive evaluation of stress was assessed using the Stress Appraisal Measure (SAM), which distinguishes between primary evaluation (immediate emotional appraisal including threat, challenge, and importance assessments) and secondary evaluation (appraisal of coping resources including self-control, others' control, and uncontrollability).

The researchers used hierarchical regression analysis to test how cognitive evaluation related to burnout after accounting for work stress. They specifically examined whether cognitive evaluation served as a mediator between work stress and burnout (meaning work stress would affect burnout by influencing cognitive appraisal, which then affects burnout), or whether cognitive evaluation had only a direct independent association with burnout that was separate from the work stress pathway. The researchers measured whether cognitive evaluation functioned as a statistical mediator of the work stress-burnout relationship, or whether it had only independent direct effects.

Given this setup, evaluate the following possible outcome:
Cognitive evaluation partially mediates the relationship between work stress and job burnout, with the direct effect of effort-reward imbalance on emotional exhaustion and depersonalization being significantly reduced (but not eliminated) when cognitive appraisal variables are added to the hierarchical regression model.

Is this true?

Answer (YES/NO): NO